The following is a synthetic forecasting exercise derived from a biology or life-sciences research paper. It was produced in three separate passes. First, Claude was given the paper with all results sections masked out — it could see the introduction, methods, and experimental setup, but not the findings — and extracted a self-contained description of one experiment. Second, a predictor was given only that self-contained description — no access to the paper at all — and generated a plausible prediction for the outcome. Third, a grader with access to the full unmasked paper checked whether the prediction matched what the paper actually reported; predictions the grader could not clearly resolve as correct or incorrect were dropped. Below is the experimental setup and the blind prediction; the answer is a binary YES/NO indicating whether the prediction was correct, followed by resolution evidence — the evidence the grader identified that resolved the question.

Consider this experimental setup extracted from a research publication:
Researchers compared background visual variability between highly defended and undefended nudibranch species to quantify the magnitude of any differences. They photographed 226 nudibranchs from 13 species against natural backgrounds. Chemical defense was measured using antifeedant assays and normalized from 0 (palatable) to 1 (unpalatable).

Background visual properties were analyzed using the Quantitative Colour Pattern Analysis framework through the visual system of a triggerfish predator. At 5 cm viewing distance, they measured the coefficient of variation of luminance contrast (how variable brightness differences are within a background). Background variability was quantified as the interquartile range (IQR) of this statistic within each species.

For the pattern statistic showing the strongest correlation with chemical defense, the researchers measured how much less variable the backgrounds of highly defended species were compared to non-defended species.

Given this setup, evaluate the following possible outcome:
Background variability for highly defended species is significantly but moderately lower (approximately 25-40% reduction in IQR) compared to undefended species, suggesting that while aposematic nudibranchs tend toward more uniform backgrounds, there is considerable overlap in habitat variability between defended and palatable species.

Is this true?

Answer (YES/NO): NO